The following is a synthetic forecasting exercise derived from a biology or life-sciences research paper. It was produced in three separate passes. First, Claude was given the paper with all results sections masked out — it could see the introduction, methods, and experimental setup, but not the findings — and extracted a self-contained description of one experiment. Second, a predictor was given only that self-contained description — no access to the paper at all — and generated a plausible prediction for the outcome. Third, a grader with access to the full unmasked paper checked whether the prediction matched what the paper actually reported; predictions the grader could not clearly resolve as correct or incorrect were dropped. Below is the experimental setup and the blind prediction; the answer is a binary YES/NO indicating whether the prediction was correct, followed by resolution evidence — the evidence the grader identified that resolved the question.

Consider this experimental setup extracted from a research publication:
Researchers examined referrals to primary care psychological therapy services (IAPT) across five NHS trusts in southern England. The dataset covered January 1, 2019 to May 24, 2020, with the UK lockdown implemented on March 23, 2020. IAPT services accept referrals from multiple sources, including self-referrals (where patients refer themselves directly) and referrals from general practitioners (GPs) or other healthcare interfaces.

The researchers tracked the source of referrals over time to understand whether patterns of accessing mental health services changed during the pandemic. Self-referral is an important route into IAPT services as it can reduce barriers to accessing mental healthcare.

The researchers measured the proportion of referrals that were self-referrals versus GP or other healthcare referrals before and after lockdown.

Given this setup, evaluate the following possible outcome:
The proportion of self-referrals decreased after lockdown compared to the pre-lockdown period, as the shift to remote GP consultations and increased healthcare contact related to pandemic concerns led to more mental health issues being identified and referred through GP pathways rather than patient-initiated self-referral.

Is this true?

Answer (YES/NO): NO